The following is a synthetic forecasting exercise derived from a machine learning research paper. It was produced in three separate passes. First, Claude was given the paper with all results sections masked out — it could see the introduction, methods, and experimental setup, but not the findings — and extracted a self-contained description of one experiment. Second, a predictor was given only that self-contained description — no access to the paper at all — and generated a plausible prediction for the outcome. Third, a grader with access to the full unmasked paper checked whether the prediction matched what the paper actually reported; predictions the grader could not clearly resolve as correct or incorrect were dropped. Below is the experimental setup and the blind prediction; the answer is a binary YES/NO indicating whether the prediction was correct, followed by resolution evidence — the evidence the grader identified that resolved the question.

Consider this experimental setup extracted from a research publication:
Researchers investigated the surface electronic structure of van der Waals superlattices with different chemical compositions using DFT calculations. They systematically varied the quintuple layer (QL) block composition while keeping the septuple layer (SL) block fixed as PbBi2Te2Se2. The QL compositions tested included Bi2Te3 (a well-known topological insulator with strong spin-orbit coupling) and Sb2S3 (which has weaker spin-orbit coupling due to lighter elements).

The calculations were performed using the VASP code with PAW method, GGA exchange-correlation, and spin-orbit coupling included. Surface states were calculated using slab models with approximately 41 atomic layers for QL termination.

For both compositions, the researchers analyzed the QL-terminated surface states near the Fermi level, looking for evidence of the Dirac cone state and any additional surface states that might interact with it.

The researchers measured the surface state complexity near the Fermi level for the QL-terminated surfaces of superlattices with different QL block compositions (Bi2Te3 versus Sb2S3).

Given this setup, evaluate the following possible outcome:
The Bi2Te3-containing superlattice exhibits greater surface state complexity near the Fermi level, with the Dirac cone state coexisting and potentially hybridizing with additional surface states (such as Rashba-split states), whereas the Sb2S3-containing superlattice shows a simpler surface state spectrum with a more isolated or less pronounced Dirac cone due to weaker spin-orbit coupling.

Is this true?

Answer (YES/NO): NO